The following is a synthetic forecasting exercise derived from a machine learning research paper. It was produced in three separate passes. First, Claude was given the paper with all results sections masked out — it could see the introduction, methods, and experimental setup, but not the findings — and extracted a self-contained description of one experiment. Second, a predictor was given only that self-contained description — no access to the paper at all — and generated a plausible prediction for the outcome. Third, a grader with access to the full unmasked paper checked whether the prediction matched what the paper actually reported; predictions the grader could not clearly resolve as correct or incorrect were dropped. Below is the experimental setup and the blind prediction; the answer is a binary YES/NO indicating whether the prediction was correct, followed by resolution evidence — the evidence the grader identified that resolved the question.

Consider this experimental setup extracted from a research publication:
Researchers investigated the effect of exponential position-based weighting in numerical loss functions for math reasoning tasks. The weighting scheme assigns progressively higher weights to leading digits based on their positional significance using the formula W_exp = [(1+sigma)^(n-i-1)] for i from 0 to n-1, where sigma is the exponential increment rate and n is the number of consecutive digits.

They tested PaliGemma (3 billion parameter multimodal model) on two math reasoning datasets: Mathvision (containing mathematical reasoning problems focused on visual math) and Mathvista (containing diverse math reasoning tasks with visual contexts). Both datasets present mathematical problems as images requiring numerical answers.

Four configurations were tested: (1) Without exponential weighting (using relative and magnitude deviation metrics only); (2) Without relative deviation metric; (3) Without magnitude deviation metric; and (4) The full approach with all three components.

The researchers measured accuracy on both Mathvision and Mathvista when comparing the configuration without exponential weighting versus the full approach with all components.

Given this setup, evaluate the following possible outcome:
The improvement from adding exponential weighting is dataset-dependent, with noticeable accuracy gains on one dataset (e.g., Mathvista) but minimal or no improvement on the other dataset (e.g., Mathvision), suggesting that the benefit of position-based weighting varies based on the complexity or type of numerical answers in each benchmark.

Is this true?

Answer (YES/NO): YES